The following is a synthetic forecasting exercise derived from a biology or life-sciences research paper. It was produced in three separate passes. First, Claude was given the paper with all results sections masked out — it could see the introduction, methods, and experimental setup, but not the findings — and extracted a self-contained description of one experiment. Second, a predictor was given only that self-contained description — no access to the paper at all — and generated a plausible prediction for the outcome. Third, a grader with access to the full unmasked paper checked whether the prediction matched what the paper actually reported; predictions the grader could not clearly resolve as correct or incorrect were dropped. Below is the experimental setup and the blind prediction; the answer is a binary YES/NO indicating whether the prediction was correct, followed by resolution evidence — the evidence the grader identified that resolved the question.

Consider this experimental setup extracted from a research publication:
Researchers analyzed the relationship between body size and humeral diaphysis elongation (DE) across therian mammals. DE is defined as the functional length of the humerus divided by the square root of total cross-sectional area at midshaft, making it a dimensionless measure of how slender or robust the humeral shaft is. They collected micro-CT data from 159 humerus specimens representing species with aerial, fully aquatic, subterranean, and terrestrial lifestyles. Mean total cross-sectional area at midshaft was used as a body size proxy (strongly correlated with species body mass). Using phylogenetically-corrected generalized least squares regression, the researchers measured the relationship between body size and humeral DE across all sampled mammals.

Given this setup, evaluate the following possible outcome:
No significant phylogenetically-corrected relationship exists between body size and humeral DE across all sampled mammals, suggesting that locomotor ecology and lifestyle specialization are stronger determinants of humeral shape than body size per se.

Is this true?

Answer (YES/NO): NO